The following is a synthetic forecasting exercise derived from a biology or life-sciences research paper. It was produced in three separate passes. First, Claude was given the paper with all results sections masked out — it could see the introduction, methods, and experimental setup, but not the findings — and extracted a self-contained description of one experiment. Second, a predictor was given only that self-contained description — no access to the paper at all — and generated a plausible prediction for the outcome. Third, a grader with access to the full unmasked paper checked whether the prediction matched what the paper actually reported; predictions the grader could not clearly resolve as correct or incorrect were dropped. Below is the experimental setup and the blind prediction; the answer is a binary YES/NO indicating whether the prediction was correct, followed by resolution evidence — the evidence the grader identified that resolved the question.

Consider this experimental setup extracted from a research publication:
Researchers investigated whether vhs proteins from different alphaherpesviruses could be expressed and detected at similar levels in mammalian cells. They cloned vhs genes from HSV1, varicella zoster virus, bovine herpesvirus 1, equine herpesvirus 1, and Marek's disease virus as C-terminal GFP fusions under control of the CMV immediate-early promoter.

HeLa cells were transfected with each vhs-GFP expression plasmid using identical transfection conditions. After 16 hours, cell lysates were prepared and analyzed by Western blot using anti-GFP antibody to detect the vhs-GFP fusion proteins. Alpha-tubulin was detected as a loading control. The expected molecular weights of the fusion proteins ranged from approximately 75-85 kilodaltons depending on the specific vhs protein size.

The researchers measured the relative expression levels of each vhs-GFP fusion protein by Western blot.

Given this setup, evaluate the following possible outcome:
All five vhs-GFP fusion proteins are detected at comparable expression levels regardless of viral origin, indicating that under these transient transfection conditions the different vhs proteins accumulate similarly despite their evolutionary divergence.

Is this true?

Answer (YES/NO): NO